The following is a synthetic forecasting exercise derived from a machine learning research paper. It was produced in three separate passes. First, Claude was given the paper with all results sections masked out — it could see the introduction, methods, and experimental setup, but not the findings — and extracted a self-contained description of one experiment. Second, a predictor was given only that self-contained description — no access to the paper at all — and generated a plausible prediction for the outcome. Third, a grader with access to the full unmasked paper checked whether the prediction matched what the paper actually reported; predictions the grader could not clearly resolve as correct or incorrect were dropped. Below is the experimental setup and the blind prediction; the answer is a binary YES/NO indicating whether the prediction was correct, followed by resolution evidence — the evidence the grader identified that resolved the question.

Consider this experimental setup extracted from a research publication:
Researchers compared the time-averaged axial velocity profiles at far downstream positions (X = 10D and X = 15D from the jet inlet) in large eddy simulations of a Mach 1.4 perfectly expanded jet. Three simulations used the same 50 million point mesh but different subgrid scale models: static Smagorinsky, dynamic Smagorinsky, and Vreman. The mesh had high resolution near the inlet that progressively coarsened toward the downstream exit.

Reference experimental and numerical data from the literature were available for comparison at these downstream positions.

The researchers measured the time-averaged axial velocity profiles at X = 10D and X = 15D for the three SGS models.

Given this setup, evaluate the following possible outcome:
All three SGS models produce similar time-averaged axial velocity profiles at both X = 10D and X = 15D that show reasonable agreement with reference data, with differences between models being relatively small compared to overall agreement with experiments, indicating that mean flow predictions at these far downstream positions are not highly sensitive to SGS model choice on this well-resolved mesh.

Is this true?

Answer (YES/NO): NO